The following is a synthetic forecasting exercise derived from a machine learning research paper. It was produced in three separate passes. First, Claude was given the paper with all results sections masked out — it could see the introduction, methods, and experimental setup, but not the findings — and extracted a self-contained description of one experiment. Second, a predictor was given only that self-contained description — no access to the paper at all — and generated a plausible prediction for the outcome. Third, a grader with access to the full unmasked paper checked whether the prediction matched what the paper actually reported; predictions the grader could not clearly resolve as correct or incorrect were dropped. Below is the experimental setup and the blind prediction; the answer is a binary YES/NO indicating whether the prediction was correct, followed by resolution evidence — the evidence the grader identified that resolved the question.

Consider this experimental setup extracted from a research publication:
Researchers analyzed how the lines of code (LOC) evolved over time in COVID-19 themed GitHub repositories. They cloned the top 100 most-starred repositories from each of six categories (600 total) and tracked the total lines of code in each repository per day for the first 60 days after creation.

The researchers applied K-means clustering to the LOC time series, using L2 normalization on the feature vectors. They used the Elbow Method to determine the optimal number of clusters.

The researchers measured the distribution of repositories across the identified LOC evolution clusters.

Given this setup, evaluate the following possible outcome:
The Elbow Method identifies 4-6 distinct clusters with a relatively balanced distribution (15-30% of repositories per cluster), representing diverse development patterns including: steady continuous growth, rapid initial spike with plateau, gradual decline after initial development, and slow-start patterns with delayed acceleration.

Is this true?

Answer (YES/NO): NO